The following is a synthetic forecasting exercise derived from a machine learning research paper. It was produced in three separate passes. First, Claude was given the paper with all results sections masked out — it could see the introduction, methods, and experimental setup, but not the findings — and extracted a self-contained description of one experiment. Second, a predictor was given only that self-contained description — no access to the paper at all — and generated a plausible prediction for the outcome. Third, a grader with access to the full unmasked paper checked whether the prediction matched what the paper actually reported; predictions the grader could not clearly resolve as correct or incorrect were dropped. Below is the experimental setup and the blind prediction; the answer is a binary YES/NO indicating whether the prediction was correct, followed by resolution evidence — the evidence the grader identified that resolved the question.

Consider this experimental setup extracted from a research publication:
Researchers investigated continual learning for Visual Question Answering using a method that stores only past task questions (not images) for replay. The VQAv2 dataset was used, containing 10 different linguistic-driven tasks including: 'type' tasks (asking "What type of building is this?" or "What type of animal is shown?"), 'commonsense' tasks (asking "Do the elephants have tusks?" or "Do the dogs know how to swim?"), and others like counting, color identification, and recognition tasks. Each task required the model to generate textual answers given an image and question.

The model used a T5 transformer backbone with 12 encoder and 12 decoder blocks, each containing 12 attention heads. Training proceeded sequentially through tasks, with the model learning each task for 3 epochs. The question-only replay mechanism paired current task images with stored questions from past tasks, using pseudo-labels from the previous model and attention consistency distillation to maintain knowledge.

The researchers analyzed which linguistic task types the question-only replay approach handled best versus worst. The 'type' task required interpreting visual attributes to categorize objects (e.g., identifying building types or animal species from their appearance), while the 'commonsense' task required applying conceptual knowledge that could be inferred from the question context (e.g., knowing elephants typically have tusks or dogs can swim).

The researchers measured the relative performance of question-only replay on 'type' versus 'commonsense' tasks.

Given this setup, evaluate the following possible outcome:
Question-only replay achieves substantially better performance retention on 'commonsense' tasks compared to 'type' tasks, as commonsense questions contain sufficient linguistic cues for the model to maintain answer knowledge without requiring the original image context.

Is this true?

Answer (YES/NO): YES